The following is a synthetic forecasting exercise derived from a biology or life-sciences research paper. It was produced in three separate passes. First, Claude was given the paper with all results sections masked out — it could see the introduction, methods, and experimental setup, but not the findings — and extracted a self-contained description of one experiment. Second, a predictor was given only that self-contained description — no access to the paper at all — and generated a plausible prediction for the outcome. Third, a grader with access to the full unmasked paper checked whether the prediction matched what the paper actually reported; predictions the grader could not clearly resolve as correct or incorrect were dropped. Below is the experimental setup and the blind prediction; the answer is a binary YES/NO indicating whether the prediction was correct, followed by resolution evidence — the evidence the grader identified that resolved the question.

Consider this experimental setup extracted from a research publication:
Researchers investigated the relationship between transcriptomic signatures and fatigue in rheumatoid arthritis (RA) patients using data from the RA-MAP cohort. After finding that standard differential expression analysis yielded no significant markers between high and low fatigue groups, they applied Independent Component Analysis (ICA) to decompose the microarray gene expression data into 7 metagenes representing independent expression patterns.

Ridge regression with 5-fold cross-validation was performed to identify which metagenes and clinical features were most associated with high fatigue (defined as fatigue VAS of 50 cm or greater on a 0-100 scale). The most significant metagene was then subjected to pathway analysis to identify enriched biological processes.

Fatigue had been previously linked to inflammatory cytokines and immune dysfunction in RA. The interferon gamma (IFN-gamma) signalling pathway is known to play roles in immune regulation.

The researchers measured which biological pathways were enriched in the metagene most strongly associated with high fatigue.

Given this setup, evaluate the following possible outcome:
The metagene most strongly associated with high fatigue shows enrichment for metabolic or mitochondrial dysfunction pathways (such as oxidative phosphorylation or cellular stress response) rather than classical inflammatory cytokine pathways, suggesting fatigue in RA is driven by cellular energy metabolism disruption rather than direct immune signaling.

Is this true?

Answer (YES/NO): NO